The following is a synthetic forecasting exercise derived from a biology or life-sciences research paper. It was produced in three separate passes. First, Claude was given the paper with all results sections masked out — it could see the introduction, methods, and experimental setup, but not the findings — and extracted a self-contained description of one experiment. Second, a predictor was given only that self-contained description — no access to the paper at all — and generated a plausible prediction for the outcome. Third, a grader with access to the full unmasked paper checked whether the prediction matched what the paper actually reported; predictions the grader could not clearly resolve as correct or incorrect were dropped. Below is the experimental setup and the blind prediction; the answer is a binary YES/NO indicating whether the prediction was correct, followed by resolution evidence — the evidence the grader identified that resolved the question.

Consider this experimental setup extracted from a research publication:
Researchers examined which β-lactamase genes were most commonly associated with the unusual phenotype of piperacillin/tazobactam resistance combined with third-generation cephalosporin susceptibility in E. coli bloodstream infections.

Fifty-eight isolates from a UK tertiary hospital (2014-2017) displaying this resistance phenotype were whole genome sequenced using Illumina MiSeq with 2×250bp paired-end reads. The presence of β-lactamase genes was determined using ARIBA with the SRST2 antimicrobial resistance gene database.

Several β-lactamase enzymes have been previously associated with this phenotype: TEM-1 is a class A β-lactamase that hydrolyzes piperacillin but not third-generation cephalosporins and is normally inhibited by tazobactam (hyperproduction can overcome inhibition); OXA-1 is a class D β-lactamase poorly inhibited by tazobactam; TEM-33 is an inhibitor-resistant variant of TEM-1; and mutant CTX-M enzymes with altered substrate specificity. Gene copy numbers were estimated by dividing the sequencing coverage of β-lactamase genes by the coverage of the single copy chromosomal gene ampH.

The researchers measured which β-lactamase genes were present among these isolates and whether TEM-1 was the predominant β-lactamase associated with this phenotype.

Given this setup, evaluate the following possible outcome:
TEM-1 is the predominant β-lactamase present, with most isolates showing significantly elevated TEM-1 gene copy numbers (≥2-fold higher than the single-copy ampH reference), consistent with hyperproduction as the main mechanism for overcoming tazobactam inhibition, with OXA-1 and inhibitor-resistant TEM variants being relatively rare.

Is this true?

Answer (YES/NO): NO